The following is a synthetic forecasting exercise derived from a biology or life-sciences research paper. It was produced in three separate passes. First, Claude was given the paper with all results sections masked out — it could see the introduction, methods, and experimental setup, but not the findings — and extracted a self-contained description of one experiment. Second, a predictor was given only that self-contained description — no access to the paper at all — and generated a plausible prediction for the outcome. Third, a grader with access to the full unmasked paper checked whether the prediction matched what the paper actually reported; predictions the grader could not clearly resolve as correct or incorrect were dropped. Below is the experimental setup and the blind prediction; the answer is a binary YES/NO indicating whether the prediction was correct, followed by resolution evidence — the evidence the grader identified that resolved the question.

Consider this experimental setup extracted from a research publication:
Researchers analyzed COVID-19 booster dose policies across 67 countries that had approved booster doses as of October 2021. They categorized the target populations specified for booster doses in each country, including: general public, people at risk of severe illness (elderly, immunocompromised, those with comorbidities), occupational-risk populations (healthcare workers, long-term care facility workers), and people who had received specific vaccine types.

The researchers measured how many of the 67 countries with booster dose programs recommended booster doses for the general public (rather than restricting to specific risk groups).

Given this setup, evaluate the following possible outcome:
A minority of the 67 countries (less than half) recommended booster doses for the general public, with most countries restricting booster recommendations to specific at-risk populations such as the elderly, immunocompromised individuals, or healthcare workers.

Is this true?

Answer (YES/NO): YES